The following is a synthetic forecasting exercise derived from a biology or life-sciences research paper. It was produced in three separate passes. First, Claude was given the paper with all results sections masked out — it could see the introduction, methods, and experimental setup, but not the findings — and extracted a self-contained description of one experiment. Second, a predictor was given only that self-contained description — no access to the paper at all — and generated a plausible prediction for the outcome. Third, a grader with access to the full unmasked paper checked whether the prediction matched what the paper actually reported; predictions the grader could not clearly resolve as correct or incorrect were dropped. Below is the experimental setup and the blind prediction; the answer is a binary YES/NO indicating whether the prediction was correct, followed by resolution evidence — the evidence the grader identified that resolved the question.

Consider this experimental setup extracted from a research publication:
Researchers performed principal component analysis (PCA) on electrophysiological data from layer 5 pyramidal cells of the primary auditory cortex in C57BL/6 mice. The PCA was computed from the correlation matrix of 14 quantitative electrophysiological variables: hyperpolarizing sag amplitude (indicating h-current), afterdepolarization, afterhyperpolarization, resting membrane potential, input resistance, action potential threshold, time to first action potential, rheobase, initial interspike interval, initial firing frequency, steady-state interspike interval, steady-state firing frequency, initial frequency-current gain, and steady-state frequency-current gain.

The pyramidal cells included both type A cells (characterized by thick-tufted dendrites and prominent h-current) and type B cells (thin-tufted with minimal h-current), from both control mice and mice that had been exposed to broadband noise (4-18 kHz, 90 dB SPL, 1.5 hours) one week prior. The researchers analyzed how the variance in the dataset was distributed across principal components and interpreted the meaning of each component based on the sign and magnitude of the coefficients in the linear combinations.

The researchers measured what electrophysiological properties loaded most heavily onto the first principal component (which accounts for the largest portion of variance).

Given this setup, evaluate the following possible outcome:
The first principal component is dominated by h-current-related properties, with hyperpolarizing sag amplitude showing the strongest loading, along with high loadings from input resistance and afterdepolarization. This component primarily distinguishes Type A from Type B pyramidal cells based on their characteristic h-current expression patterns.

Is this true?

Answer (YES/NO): NO